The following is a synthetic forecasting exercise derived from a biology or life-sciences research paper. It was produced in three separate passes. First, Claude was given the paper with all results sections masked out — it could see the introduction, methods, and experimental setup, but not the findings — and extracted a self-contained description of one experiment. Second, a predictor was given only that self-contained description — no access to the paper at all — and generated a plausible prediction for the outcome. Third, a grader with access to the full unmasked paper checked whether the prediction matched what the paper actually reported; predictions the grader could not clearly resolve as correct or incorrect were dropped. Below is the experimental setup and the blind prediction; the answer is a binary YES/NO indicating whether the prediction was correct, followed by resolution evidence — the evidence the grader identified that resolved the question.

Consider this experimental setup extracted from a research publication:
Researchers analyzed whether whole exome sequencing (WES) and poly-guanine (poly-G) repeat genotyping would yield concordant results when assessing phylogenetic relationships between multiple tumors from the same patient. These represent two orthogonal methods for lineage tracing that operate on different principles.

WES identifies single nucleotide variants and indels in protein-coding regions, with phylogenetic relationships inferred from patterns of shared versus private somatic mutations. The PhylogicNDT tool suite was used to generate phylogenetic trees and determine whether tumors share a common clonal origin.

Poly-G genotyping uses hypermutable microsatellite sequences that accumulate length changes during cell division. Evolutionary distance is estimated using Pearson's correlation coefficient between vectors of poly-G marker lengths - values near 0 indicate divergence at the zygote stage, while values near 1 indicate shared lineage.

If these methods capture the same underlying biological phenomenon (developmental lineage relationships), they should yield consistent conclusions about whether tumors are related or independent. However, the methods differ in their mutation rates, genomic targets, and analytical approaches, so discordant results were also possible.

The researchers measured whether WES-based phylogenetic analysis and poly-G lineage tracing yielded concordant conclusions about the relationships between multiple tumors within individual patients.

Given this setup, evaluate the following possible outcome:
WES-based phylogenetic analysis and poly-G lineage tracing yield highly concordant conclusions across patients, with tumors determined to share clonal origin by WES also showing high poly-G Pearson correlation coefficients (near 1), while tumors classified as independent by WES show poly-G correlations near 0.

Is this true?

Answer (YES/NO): NO